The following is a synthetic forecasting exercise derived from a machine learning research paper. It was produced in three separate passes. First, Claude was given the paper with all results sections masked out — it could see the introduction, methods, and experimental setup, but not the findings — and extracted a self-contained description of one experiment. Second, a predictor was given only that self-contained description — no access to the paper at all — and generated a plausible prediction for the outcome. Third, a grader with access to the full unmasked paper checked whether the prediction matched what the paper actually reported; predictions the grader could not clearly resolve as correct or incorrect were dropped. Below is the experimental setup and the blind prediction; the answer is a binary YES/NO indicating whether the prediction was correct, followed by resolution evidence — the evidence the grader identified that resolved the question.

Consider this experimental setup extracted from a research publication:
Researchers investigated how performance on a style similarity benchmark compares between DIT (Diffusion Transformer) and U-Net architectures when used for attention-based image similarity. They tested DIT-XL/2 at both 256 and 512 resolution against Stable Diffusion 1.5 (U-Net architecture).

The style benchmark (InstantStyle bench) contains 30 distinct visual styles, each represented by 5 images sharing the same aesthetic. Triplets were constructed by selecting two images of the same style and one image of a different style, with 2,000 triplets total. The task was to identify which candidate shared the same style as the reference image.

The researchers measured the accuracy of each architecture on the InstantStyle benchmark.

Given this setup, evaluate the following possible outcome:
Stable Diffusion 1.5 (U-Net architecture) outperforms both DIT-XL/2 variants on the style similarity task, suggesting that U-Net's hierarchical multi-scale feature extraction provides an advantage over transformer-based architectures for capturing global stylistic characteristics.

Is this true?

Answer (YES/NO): YES